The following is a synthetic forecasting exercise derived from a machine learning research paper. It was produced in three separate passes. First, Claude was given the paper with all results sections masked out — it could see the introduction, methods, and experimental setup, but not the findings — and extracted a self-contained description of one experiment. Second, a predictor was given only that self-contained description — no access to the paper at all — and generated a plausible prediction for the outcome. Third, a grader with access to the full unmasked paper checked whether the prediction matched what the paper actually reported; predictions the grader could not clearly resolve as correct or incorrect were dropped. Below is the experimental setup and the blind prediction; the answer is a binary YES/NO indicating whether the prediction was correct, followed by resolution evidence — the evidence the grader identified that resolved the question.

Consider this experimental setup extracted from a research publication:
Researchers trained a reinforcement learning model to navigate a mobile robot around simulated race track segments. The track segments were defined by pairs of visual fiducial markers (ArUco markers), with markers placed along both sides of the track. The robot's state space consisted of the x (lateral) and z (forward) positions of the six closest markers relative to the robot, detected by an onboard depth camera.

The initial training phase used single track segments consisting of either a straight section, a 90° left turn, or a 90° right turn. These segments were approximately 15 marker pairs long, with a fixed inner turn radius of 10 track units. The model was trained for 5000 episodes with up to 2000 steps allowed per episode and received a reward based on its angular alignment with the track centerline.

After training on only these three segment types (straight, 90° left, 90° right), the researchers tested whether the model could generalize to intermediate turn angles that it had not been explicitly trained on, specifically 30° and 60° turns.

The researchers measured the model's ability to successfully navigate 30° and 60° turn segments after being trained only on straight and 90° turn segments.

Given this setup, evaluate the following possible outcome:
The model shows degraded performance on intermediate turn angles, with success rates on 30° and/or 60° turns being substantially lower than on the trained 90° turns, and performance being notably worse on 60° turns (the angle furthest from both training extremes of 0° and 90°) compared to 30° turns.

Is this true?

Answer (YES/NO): NO